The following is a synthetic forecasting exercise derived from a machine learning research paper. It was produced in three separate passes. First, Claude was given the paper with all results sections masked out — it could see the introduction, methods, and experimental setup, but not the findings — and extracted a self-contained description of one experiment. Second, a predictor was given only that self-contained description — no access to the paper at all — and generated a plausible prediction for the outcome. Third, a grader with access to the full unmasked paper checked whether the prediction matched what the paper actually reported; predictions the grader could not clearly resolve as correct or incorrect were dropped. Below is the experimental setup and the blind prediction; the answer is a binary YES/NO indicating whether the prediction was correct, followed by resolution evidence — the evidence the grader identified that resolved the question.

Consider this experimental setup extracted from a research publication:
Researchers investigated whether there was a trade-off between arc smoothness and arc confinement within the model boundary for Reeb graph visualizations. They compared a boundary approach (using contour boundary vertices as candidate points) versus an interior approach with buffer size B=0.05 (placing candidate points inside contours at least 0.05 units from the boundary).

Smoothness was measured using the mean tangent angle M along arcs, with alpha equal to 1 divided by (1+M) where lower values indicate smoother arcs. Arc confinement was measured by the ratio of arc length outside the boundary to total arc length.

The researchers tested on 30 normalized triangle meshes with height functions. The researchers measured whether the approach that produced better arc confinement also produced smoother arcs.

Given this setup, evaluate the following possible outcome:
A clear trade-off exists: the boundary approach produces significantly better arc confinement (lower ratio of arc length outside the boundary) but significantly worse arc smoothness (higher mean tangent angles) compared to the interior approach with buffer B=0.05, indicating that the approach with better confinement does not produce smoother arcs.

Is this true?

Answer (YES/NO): NO